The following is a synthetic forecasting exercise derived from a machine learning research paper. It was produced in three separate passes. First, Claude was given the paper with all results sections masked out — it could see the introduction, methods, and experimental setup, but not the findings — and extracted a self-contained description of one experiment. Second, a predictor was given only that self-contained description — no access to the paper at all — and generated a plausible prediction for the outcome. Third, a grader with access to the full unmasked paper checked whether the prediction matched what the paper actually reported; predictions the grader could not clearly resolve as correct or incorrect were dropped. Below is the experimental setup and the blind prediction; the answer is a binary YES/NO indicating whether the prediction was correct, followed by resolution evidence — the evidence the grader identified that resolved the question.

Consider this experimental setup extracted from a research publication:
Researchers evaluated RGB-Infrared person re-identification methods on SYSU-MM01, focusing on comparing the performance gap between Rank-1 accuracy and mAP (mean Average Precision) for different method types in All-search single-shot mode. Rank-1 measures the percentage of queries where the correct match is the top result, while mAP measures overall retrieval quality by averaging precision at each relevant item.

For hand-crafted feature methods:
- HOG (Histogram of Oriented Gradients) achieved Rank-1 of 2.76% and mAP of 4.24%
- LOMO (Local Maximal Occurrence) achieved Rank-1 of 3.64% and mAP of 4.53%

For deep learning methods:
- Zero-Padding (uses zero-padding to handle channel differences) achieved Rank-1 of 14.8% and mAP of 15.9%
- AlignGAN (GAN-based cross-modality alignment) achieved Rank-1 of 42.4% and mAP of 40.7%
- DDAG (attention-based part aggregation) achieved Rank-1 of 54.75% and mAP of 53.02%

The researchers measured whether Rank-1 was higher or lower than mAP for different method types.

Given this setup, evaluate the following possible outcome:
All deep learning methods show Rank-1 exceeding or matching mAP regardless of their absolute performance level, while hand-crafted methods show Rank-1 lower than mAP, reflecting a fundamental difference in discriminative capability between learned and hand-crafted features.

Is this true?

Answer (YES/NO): NO